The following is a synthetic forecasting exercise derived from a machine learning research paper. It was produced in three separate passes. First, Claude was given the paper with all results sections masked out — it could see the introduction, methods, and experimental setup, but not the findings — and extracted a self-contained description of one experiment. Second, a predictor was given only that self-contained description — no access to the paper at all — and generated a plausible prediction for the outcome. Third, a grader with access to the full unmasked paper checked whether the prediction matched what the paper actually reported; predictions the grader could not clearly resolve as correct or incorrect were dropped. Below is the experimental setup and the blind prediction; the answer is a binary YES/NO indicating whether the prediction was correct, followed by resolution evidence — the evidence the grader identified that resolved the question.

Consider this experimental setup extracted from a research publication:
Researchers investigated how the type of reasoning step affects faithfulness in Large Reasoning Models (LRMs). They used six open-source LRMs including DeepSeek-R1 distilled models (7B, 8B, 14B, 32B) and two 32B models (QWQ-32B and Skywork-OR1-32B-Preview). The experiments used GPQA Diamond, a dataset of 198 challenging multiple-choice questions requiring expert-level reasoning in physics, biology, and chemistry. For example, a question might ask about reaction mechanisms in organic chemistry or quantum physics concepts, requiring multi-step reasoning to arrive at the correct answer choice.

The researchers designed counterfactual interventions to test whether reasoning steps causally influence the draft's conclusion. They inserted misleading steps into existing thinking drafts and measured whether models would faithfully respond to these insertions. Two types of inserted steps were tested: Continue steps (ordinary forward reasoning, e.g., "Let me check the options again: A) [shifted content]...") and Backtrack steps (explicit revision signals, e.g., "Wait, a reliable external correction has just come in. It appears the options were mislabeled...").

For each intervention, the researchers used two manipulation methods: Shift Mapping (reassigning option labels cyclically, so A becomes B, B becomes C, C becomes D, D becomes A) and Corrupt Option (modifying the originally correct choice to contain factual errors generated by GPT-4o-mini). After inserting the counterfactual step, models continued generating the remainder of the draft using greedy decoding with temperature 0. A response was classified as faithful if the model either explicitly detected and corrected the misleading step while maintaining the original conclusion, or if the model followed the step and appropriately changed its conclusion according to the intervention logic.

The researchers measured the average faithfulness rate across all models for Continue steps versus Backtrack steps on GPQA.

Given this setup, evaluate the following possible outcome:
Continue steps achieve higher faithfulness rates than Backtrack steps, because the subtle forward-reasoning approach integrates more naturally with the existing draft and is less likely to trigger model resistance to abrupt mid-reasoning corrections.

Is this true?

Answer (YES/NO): NO